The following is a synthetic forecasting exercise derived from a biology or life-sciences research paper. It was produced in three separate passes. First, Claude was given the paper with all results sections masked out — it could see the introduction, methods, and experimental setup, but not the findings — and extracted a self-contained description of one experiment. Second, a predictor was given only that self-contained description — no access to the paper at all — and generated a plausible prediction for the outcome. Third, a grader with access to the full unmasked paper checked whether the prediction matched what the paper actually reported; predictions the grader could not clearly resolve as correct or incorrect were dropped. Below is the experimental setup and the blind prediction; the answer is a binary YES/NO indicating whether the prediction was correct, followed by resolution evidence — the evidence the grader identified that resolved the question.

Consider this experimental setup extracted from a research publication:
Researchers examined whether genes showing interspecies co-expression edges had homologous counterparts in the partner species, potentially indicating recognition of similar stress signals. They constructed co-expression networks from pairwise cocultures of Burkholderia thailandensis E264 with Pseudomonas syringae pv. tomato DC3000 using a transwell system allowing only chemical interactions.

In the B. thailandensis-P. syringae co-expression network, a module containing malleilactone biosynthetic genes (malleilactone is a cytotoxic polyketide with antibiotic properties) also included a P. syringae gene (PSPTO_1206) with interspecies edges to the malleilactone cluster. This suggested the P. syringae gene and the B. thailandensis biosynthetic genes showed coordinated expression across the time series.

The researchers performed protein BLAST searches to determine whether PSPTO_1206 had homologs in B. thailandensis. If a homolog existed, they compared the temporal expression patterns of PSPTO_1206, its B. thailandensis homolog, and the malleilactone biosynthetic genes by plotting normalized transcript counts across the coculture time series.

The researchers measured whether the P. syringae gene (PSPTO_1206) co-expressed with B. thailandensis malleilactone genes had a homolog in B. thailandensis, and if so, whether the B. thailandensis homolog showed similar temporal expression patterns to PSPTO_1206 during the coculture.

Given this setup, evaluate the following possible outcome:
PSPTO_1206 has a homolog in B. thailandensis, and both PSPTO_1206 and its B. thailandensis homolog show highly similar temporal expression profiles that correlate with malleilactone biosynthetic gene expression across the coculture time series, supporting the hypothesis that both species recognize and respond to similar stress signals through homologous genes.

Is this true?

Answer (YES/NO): NO